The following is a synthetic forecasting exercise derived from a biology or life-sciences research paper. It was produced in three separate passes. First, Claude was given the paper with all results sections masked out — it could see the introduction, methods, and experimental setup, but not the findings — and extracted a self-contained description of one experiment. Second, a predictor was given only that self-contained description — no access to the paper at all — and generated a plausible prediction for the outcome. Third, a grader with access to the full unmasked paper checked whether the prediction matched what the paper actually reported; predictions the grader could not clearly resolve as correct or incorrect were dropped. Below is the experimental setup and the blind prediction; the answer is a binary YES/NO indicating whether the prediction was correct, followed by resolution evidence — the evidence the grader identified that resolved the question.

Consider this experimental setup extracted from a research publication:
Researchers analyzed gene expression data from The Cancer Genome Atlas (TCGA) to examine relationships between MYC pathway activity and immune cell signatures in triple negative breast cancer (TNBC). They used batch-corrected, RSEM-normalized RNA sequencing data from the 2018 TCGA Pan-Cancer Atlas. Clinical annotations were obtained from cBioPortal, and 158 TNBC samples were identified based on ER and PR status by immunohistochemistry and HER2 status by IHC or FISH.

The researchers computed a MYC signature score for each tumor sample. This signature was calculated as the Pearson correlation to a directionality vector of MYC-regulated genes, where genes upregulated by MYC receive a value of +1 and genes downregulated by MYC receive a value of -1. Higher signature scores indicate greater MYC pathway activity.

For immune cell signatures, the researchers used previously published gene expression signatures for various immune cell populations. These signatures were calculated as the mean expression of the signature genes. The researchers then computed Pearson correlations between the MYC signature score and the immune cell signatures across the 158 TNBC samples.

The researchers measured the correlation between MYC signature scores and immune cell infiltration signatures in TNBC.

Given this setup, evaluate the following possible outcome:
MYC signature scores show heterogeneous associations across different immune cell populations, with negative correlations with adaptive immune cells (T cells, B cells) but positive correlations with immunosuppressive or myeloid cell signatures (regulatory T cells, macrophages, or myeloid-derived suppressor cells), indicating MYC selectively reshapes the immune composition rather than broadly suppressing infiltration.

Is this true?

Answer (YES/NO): NO